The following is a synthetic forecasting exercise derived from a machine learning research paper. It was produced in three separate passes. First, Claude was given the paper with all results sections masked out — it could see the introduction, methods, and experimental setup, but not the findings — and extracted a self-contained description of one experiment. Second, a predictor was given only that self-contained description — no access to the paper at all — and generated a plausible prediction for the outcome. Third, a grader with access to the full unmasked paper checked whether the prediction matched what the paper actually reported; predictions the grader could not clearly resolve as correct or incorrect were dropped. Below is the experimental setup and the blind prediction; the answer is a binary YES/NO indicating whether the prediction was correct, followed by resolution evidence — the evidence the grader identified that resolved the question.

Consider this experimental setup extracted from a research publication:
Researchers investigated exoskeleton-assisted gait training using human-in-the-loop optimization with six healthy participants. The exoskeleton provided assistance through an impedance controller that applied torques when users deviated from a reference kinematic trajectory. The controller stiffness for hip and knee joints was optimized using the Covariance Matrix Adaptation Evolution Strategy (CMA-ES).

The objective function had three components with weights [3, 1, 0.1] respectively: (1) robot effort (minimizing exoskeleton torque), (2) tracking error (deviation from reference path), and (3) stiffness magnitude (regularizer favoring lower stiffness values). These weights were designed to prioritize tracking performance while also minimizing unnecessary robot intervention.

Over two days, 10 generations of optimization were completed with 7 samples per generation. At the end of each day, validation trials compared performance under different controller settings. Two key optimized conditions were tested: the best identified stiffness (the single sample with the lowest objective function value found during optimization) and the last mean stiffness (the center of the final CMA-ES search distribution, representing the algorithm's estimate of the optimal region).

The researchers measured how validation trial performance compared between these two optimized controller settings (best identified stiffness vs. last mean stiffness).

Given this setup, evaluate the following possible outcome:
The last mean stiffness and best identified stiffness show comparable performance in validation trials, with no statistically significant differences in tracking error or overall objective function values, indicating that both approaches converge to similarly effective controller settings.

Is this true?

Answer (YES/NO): YES